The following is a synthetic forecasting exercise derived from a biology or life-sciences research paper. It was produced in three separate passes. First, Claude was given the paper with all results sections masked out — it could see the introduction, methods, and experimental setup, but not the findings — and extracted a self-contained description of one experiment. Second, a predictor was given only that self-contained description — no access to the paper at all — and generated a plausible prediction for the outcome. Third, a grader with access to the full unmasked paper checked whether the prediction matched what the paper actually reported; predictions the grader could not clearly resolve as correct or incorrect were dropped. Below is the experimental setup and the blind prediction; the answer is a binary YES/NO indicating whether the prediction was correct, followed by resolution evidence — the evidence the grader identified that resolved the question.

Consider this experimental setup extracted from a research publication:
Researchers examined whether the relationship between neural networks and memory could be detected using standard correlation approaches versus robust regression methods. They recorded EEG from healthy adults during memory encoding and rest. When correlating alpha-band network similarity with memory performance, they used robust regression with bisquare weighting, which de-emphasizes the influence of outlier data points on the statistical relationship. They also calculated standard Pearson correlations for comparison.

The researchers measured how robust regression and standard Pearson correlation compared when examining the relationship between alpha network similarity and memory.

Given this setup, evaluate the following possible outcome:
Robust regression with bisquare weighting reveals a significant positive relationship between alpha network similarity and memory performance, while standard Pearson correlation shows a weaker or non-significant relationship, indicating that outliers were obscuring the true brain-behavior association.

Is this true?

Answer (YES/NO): NO